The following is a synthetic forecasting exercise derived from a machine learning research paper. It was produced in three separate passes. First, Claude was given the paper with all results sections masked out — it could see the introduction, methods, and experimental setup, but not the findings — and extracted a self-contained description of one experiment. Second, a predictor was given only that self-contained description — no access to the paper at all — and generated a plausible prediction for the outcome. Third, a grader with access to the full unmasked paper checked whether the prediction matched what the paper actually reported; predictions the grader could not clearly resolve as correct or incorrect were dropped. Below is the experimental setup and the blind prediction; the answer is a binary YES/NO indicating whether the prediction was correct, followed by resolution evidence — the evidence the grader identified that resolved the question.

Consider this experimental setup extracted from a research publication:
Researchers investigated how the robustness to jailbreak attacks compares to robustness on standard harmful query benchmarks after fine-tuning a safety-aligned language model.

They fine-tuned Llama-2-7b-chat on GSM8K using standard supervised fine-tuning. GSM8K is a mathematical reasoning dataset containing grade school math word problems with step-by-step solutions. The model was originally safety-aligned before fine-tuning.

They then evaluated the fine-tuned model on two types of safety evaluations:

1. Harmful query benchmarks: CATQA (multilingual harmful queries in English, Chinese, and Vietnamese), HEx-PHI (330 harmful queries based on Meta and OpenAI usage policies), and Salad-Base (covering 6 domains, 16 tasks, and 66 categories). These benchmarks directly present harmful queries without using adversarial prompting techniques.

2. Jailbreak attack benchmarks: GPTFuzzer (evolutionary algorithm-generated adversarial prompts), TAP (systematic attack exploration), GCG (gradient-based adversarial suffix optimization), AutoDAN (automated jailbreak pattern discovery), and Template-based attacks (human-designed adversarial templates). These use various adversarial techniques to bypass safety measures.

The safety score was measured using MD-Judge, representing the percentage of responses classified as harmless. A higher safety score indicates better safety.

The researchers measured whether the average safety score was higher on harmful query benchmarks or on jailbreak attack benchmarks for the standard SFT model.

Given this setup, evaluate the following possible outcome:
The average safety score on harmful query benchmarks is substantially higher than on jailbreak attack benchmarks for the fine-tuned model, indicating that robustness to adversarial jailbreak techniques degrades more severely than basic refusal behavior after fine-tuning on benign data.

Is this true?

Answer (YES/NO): YES